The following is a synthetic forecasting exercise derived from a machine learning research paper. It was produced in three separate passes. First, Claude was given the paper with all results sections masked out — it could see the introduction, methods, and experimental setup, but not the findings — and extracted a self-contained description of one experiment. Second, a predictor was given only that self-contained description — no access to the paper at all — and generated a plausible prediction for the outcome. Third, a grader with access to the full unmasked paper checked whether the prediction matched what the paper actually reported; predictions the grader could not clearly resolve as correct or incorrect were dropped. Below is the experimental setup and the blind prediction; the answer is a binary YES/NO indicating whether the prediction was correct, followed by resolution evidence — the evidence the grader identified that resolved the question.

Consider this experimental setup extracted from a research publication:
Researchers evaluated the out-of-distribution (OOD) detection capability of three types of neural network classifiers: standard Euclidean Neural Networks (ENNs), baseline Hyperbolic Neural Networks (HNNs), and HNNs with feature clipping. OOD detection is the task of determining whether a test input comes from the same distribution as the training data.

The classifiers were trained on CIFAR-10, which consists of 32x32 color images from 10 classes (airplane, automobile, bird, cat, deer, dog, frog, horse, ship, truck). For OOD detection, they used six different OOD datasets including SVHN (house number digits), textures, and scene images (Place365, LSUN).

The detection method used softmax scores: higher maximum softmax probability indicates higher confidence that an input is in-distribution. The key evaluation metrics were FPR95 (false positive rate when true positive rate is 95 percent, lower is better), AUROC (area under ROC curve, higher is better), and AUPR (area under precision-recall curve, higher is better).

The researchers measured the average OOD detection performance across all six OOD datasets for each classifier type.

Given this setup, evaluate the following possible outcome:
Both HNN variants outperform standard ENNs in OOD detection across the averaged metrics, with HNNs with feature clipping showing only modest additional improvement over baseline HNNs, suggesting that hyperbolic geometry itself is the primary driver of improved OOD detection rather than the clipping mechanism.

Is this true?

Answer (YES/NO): NO